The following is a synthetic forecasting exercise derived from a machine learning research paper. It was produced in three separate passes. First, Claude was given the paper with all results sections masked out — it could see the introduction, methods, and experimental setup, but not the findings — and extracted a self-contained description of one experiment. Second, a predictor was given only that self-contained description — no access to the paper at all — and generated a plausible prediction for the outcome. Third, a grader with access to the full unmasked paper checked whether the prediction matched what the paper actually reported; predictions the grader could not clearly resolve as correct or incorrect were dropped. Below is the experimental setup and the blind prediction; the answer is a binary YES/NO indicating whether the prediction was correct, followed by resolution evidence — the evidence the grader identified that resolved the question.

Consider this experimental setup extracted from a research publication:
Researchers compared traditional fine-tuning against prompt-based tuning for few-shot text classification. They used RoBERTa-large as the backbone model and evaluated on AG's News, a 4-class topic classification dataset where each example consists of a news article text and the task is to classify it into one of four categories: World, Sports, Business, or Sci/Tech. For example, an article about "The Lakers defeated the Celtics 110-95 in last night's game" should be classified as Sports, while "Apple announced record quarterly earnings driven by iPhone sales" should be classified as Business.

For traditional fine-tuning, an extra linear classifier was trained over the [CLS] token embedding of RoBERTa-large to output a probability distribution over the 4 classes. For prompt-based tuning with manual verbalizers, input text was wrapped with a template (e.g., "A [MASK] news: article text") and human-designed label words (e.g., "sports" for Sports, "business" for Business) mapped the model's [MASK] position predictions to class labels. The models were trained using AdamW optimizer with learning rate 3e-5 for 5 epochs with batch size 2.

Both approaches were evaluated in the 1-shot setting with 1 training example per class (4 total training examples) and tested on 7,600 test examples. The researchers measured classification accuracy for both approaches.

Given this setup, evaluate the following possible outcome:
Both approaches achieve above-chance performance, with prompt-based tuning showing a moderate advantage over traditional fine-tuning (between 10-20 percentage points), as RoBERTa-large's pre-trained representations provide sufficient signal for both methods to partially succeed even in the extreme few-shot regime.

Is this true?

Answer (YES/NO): NO